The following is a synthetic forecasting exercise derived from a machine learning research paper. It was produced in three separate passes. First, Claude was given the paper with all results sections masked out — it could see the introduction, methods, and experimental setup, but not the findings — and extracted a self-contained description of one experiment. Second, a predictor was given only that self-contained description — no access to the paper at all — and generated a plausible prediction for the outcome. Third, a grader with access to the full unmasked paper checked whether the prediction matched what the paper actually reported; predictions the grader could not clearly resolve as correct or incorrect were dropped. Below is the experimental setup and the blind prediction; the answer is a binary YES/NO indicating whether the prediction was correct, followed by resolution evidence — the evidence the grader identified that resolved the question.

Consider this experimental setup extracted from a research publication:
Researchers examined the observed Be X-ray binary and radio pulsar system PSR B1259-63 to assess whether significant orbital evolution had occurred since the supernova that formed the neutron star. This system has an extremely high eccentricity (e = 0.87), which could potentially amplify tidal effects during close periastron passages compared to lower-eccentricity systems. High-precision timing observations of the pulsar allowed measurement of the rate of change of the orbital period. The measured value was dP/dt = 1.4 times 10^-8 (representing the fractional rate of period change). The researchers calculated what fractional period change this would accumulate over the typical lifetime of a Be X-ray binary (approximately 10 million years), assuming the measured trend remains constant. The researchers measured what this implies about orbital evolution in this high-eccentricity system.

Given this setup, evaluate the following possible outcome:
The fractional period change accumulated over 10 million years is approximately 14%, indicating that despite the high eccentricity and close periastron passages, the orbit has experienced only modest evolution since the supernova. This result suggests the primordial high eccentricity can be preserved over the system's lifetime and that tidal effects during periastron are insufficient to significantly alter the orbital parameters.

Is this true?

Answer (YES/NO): NO